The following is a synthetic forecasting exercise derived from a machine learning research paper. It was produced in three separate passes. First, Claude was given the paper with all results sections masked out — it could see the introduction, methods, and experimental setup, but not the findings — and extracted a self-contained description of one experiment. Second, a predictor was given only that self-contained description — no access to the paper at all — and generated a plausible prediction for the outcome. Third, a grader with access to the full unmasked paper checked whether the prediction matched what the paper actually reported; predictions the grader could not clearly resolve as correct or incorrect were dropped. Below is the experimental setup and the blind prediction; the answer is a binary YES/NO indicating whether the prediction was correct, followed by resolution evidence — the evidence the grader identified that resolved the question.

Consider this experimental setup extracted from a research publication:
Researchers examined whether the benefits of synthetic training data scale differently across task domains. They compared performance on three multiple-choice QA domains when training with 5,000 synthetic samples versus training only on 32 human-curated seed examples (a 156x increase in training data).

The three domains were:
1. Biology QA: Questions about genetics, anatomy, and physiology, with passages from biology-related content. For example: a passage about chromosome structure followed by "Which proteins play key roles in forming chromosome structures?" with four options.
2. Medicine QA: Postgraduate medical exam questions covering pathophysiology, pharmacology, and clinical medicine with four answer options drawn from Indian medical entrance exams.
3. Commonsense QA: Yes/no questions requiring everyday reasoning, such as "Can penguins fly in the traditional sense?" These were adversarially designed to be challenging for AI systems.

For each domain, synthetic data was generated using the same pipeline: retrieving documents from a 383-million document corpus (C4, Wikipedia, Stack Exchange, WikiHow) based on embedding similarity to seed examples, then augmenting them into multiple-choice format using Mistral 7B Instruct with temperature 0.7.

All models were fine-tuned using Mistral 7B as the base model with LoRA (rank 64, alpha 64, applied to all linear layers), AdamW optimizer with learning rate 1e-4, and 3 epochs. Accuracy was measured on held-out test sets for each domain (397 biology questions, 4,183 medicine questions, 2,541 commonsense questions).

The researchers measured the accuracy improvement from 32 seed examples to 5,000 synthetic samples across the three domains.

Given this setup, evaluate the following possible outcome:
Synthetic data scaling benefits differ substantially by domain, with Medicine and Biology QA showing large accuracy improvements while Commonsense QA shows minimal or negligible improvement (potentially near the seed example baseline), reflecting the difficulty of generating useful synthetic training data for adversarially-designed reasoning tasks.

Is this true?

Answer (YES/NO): NO